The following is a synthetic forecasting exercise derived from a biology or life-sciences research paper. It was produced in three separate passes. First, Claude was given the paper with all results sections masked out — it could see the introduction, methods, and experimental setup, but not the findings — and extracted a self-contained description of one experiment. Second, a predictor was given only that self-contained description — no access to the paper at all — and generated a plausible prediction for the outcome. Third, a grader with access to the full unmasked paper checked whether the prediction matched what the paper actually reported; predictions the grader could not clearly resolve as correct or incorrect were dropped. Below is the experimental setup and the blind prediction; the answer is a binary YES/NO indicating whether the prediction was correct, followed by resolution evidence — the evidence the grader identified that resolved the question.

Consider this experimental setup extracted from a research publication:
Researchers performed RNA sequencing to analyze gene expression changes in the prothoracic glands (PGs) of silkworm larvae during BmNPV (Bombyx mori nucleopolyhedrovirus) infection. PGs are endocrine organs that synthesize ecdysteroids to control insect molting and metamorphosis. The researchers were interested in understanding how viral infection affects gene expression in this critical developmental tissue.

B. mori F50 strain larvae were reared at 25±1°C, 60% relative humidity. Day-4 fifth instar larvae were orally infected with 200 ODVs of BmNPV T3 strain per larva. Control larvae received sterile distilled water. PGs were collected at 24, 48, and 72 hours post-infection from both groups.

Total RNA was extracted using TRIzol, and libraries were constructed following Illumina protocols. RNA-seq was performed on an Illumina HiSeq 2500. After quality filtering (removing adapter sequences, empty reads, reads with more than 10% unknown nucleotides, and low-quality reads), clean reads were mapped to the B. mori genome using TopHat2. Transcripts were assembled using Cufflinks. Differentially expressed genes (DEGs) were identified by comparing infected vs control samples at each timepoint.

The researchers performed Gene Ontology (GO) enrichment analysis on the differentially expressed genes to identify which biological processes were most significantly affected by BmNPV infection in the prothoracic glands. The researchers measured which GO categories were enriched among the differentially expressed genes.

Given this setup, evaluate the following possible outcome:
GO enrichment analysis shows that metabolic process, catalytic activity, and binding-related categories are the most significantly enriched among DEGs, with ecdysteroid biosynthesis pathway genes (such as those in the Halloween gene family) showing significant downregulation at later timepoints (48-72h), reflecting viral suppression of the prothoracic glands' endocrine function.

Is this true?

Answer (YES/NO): NO